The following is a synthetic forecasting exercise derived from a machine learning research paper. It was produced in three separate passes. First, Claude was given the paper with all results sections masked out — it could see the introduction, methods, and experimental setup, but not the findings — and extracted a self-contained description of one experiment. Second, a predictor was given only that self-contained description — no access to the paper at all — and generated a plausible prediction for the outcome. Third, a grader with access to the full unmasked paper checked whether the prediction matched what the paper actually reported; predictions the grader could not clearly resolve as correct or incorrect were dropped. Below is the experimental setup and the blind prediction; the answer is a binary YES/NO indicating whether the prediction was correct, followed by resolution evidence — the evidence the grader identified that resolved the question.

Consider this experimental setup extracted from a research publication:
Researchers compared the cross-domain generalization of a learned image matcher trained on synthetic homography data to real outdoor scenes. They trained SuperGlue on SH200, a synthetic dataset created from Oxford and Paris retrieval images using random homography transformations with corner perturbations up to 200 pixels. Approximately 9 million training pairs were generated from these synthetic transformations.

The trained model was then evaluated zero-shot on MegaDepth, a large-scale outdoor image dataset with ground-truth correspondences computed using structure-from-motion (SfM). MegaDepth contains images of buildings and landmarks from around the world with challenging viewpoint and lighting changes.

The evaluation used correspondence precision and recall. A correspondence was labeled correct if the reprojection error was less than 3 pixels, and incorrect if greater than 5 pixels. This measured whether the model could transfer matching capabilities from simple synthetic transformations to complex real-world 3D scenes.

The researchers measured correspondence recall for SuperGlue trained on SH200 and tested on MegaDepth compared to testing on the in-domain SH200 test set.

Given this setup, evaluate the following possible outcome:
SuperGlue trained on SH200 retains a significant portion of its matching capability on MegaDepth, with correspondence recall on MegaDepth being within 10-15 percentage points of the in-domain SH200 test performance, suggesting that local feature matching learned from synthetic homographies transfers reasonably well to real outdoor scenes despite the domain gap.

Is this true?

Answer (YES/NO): NO